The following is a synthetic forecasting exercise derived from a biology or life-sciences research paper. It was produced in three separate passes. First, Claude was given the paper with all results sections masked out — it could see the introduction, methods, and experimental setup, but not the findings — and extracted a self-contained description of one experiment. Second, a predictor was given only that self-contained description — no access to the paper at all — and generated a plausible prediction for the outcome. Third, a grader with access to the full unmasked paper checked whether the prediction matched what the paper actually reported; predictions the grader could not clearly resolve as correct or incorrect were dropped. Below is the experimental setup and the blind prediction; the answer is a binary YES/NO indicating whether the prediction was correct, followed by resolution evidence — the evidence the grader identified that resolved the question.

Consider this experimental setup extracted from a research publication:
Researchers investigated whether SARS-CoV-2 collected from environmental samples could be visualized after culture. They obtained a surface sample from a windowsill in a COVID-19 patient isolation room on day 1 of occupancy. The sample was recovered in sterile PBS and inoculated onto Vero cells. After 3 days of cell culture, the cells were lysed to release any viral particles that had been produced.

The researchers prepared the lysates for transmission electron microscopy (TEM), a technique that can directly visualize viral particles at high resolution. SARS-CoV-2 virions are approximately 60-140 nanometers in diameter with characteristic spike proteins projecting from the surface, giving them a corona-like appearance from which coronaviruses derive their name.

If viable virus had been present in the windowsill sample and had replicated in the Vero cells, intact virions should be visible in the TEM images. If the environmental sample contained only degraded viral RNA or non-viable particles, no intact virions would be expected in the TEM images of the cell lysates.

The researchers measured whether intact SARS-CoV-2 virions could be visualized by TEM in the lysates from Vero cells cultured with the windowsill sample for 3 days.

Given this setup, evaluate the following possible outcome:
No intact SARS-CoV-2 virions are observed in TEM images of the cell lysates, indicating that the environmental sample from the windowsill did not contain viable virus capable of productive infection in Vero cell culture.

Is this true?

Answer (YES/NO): NO